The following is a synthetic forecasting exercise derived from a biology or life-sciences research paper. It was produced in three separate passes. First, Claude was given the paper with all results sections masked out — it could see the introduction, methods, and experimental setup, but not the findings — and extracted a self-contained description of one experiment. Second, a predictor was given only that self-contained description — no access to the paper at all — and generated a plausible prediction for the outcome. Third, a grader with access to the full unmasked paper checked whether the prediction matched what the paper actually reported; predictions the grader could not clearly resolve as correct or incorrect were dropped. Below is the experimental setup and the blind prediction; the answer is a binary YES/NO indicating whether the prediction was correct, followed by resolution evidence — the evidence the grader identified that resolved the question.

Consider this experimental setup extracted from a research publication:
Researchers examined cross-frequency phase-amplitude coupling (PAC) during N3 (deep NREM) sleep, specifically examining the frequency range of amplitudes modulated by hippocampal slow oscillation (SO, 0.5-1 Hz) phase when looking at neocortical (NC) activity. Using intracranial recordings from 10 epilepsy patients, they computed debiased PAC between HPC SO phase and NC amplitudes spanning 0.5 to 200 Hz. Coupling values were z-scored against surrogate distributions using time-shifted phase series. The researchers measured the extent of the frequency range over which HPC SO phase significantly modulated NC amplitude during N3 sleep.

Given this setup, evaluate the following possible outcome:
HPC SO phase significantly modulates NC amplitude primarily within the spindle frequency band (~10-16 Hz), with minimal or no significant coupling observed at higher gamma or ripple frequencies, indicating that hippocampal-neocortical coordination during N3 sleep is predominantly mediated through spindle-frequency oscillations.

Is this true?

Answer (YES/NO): NO